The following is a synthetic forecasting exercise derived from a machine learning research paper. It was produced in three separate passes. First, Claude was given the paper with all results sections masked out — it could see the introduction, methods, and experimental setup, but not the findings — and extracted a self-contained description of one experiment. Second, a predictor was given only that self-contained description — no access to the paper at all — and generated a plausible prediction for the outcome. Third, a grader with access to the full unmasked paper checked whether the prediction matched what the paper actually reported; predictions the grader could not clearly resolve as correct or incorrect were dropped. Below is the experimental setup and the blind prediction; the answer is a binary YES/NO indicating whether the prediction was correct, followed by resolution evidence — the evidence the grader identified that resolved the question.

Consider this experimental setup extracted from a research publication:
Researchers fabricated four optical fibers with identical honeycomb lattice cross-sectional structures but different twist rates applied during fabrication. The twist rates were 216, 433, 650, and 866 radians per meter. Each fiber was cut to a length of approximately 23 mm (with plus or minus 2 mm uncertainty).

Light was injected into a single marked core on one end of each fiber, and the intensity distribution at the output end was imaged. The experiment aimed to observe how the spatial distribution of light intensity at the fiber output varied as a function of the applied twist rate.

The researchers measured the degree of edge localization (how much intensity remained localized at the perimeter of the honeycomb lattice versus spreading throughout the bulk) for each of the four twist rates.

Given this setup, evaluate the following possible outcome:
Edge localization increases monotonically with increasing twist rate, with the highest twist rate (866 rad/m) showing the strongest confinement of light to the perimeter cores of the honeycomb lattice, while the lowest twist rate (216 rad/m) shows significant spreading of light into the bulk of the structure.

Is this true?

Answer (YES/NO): YES